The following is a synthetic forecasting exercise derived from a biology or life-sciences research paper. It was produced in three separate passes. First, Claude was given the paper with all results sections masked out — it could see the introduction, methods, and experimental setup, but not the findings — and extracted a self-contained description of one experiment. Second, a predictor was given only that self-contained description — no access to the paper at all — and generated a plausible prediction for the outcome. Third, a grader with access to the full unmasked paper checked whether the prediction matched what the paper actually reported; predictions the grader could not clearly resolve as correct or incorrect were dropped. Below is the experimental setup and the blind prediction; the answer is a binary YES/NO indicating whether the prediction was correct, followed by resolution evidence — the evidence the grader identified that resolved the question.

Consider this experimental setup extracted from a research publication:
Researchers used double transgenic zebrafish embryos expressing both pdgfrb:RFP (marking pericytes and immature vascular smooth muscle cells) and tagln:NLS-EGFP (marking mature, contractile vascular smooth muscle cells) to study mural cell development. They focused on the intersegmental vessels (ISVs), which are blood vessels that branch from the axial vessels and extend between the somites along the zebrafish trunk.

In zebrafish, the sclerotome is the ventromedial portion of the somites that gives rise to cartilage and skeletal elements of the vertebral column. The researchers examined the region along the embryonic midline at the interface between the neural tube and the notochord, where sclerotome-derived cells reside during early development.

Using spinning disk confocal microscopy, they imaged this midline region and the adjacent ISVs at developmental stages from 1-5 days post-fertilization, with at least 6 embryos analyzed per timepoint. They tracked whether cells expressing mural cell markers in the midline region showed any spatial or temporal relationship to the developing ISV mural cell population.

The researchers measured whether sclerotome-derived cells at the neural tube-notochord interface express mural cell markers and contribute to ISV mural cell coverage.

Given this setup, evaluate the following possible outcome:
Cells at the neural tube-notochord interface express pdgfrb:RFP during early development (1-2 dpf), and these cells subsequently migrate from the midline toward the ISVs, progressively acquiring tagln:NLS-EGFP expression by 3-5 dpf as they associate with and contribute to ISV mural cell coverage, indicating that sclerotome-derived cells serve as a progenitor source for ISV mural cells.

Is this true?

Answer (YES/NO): NO